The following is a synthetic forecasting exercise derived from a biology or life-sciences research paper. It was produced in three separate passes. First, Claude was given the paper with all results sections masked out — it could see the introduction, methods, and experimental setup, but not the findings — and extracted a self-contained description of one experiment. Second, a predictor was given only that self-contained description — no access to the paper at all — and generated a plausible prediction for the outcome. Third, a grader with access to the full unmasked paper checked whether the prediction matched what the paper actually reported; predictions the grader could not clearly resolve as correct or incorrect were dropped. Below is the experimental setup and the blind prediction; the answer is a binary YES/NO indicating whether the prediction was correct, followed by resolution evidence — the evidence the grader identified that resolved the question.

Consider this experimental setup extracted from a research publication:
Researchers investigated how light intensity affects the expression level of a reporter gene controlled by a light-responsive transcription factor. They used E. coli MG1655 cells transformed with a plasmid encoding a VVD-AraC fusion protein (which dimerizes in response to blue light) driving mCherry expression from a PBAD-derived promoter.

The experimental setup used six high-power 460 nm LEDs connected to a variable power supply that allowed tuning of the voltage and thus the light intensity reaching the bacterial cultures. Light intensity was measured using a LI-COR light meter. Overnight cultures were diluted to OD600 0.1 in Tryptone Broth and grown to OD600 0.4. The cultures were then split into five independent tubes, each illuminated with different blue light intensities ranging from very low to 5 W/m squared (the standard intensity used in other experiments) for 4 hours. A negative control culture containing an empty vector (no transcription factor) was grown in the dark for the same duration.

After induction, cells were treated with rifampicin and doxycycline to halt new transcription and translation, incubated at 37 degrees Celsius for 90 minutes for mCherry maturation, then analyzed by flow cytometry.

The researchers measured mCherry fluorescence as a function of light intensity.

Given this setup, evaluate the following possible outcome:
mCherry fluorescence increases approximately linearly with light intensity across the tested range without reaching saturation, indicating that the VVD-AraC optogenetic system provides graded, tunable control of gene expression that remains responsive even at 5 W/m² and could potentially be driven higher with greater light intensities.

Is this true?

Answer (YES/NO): NO